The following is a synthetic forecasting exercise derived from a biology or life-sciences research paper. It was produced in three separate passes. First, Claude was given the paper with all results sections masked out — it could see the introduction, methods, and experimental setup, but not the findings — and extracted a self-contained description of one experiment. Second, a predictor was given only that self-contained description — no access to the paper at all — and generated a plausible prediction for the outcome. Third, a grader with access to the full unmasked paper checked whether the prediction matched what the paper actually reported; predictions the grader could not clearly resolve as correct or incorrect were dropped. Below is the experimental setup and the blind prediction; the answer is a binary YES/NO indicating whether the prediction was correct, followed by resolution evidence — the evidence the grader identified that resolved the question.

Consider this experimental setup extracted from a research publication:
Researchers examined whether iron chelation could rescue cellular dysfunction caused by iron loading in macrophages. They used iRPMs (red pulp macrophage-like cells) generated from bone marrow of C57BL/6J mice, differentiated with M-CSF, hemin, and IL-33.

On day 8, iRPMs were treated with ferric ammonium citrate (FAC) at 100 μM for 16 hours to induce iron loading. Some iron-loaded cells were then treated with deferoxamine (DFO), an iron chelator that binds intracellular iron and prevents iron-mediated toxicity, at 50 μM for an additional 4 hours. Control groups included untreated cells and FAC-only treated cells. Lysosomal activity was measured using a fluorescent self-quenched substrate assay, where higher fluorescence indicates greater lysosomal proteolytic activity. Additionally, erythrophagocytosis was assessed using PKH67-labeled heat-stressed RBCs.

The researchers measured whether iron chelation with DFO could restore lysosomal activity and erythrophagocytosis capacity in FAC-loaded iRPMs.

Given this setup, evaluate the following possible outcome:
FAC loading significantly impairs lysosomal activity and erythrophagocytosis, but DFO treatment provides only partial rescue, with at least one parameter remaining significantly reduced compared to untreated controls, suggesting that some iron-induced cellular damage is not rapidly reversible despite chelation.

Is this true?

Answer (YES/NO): YES